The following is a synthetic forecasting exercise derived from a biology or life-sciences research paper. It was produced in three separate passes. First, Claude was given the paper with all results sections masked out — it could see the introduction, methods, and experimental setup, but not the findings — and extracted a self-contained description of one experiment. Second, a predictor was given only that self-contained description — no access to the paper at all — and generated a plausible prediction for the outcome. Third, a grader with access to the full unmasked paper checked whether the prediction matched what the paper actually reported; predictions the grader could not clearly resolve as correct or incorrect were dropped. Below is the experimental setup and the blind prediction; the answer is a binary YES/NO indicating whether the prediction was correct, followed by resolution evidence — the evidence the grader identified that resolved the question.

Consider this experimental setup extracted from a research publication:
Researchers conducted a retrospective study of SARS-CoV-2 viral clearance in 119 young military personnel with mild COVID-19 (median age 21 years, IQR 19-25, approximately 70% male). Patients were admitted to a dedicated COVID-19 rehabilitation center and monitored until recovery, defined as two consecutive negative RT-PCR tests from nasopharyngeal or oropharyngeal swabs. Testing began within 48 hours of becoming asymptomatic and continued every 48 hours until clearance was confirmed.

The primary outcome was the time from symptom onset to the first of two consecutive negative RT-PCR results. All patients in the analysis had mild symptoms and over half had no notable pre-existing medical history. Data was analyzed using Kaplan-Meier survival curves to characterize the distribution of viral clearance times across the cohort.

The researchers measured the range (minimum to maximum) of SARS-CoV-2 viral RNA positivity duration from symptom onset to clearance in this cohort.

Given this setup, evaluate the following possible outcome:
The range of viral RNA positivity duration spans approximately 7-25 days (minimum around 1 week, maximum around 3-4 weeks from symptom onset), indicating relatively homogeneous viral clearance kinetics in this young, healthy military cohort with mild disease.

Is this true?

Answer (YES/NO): NO